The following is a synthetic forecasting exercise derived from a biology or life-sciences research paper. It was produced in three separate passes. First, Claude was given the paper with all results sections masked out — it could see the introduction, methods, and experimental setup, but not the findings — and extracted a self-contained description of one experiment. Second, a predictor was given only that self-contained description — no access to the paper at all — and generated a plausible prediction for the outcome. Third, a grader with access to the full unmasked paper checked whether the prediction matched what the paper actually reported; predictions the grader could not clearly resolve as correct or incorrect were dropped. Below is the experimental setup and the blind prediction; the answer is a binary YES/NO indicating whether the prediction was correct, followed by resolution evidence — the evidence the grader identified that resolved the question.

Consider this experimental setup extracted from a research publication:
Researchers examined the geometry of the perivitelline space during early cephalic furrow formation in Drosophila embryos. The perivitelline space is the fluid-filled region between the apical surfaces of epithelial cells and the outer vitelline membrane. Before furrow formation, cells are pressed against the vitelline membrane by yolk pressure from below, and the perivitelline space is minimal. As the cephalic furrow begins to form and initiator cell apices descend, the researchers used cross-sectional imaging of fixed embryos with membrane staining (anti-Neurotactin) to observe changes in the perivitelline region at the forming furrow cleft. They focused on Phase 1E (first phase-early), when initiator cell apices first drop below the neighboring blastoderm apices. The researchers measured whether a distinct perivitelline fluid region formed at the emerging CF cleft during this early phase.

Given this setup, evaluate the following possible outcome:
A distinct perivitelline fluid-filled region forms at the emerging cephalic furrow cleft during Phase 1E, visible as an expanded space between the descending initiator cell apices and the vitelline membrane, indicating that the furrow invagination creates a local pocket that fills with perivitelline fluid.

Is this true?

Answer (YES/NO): YES